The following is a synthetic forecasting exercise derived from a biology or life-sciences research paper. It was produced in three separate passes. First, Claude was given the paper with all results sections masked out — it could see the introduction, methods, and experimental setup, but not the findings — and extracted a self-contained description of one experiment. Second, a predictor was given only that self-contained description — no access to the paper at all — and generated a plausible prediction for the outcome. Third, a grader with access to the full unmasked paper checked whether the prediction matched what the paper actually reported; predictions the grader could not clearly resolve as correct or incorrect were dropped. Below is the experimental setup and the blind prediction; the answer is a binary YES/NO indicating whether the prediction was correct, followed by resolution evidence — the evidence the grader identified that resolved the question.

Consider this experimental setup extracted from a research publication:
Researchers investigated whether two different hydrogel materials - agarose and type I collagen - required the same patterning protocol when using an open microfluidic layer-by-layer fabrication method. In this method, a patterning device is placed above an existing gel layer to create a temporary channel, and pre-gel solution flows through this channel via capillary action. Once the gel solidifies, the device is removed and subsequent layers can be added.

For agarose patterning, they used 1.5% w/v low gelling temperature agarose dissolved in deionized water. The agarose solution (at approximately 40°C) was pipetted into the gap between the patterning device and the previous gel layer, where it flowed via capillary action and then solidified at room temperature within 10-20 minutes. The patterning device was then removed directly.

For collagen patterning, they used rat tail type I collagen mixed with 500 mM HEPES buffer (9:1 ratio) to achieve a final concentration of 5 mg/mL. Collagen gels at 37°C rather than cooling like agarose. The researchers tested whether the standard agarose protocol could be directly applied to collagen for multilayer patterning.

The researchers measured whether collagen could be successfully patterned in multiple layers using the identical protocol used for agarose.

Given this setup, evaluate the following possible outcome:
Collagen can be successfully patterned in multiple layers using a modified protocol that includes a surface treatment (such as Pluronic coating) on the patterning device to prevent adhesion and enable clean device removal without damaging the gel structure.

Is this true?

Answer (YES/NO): NO